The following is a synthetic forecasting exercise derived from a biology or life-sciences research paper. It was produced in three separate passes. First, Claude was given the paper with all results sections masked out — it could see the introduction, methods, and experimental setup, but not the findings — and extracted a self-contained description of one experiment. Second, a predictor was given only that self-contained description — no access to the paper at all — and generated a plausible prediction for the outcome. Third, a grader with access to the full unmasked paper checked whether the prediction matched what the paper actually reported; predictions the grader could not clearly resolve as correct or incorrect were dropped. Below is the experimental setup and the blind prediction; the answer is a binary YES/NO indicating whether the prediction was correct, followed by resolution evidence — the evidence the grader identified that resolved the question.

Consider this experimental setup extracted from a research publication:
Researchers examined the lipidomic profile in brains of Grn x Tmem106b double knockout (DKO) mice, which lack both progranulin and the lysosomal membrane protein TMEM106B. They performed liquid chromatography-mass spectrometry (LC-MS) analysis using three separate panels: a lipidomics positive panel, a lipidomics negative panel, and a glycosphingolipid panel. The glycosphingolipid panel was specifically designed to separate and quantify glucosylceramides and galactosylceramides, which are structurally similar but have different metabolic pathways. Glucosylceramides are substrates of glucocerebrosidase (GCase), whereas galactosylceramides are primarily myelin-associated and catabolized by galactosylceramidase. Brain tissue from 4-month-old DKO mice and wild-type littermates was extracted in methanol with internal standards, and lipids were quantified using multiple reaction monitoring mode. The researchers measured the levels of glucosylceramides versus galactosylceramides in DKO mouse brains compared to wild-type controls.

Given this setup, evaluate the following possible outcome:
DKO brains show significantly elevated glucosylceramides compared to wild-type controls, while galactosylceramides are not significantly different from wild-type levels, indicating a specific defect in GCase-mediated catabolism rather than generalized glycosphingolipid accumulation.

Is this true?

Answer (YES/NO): NO